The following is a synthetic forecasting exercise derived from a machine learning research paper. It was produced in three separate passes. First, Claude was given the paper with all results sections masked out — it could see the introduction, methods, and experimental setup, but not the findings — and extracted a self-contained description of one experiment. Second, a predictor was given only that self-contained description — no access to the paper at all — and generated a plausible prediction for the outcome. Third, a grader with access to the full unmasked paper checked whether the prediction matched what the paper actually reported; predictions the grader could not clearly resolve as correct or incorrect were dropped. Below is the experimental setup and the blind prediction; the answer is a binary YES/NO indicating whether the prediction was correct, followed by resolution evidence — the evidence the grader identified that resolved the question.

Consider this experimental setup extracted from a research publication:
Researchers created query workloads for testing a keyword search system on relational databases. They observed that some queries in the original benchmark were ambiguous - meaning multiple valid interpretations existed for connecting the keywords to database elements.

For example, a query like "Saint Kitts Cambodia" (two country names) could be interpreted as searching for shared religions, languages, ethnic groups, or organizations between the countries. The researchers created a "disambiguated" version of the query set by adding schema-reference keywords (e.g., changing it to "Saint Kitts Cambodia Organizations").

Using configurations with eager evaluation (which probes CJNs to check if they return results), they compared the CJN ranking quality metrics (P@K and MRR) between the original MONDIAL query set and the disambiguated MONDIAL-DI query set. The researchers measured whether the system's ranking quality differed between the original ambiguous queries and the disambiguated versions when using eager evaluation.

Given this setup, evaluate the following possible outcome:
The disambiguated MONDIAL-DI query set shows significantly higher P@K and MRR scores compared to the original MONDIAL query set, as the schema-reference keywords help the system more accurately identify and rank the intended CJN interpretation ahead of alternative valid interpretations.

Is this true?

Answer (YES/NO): NO